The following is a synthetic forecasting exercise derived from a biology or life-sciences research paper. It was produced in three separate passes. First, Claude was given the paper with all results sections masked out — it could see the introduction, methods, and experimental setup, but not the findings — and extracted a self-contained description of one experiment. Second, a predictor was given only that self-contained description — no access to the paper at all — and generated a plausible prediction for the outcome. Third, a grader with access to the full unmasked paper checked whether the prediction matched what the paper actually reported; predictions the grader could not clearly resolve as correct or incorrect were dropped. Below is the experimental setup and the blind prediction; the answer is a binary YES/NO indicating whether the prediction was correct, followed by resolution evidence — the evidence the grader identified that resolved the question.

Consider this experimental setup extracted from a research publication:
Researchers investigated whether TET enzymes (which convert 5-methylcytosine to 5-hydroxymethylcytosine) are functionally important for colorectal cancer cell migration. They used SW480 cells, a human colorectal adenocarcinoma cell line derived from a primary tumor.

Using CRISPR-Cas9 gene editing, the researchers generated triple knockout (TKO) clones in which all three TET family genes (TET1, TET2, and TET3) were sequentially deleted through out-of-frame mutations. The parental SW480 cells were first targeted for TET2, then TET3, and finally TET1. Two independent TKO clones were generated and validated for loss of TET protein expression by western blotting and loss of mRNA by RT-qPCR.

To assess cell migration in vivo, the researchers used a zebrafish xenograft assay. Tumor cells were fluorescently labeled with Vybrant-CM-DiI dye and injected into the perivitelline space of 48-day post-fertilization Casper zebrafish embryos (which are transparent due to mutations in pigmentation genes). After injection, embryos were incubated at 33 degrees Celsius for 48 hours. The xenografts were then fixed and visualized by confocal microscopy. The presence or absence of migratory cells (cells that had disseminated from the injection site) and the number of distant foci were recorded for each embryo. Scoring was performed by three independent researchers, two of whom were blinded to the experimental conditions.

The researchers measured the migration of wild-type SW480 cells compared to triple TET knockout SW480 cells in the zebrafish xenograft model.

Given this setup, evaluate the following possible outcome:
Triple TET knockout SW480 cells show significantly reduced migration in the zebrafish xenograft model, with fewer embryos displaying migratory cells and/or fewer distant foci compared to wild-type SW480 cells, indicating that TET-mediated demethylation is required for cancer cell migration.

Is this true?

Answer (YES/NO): YES